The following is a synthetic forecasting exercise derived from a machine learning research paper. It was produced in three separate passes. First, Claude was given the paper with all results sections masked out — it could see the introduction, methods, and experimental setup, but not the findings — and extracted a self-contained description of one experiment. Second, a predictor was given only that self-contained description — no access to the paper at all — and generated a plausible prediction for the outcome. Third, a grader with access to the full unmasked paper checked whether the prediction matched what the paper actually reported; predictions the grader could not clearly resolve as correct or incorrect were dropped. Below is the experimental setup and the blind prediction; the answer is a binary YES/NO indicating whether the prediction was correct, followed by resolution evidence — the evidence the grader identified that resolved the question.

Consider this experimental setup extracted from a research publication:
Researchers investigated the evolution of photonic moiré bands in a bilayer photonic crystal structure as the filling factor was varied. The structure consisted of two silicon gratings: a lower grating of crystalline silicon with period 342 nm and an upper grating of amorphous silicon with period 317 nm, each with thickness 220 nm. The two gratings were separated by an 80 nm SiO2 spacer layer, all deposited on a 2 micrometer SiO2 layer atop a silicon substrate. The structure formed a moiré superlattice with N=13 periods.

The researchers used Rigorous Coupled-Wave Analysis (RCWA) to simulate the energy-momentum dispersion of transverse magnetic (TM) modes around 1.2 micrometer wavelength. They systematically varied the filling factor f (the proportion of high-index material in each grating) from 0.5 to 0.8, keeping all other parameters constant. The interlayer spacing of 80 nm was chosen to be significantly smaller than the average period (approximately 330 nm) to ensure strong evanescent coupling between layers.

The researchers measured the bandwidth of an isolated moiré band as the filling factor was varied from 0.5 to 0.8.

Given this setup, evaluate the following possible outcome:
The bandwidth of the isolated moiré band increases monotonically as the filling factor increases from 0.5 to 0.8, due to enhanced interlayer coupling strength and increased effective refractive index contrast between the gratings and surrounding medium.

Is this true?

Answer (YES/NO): NO